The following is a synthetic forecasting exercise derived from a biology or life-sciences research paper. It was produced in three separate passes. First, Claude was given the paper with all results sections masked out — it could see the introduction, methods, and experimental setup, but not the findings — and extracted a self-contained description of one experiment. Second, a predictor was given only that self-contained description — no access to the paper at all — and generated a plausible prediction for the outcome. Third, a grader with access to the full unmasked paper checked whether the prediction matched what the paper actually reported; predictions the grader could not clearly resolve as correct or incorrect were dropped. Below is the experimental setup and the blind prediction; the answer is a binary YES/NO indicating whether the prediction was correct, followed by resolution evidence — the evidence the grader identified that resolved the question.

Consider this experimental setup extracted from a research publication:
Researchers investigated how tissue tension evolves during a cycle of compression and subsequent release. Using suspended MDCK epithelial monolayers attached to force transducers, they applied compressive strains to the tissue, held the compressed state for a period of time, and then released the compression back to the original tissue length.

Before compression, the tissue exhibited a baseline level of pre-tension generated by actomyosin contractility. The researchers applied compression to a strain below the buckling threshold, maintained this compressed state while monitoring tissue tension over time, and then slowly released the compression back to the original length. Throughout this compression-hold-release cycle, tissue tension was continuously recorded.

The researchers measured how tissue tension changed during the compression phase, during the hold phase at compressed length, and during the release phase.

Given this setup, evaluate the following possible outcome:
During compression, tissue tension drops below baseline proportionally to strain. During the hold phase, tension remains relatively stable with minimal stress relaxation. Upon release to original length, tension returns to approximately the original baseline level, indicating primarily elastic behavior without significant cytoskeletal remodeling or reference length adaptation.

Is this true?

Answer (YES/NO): NO